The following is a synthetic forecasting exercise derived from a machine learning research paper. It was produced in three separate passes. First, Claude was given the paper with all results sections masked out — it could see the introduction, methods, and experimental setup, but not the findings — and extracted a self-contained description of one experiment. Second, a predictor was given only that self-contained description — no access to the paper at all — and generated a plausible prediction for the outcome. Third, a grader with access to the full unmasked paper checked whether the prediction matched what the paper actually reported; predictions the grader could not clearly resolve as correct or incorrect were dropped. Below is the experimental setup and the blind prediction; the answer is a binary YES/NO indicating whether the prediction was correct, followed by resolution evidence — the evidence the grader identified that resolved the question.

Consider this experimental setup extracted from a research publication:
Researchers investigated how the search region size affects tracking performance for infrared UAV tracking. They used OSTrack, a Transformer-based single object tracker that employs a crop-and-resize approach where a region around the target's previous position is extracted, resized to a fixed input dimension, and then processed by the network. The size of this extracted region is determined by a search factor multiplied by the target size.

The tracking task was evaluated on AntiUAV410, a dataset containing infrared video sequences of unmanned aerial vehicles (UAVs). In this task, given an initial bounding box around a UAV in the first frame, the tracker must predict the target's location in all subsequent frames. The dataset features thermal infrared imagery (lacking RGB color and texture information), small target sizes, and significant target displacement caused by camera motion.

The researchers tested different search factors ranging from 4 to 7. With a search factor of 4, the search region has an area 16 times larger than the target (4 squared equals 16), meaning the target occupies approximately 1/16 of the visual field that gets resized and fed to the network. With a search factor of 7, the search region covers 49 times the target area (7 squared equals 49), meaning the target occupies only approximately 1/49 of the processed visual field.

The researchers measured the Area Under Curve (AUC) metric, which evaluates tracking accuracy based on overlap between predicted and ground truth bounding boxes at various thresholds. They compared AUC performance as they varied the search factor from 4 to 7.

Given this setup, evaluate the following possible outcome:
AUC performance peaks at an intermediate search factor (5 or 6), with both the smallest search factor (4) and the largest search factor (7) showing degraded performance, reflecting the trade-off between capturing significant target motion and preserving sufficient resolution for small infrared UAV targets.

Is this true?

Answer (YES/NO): YES